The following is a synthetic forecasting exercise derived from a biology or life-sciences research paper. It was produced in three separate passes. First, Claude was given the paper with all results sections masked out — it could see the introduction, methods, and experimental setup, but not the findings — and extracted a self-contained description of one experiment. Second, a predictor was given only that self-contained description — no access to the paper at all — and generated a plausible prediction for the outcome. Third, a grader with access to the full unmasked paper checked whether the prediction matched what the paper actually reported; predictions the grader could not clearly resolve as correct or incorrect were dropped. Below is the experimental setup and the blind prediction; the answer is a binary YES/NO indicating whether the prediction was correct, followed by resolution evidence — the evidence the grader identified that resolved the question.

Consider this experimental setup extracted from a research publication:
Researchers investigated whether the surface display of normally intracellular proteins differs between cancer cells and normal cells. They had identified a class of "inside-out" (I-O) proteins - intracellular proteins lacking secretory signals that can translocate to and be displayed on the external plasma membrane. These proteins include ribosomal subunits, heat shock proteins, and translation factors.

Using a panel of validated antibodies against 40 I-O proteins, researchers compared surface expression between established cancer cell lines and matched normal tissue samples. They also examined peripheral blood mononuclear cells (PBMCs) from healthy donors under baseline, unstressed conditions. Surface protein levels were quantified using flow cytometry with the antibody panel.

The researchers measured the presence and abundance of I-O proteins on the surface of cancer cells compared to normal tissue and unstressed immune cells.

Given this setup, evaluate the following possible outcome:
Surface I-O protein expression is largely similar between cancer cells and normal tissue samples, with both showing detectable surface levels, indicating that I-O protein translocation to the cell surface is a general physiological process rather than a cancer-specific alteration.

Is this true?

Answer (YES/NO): NO